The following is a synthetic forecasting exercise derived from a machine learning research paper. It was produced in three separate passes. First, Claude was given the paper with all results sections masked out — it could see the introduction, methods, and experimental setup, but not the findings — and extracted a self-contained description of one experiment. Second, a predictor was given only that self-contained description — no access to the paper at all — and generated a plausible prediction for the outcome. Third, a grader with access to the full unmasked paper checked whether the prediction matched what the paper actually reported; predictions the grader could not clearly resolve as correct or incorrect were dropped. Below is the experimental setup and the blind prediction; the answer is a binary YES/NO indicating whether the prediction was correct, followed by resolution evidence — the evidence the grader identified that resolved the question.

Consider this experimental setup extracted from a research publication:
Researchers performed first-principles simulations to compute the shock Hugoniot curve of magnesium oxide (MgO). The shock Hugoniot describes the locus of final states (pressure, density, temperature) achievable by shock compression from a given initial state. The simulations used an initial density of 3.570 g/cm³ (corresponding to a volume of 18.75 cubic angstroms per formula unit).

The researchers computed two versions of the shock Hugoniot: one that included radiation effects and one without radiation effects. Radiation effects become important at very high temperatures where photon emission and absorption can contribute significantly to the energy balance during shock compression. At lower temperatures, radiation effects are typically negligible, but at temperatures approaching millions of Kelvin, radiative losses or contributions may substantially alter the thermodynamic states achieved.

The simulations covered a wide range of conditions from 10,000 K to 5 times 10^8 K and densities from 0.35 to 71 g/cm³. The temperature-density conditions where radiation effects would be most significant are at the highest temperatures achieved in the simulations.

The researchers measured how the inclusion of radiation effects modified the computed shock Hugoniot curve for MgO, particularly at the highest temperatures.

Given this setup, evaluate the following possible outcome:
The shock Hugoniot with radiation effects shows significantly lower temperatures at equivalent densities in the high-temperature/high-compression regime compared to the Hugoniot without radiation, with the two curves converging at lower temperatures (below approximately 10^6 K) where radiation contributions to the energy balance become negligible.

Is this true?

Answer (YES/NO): NO